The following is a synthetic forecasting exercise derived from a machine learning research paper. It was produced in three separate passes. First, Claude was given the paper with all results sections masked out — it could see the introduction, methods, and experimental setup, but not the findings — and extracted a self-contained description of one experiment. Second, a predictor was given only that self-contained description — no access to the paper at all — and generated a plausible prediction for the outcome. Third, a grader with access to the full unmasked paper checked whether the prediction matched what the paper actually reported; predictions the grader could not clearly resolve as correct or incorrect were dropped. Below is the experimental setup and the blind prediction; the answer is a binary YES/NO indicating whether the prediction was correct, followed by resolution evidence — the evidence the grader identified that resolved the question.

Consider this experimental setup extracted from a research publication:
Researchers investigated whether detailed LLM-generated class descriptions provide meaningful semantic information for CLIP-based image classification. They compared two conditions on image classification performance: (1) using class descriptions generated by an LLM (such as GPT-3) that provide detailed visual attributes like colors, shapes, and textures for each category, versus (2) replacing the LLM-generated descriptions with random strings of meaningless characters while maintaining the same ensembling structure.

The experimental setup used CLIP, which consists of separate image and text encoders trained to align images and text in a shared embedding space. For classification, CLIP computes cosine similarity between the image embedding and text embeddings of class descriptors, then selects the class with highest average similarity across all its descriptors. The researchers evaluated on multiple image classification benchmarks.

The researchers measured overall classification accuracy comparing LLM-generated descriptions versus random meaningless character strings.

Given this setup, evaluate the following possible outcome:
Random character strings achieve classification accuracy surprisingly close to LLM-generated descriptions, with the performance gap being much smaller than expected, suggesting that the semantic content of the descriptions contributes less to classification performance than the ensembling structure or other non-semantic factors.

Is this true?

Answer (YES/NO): YES